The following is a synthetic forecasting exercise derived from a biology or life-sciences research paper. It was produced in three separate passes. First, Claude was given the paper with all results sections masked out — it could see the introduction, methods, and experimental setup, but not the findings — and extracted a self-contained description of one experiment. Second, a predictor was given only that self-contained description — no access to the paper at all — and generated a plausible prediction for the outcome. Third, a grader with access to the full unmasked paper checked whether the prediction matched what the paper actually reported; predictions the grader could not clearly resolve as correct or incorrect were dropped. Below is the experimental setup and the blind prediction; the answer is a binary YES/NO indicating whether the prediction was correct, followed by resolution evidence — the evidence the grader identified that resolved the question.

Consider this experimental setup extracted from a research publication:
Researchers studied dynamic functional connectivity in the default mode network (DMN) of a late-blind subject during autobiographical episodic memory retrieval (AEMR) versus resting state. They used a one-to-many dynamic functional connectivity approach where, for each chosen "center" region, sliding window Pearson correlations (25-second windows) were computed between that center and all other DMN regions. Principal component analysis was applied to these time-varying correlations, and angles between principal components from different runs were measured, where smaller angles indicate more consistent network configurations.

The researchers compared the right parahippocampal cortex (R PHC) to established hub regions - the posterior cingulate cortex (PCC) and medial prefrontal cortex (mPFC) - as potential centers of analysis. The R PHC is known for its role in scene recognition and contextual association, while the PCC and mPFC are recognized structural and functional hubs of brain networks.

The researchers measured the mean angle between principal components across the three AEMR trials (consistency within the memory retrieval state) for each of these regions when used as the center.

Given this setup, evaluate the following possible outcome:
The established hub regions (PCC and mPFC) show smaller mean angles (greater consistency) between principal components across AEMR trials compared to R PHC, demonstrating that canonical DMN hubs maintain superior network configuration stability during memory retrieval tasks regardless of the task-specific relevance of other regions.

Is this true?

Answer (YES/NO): YES